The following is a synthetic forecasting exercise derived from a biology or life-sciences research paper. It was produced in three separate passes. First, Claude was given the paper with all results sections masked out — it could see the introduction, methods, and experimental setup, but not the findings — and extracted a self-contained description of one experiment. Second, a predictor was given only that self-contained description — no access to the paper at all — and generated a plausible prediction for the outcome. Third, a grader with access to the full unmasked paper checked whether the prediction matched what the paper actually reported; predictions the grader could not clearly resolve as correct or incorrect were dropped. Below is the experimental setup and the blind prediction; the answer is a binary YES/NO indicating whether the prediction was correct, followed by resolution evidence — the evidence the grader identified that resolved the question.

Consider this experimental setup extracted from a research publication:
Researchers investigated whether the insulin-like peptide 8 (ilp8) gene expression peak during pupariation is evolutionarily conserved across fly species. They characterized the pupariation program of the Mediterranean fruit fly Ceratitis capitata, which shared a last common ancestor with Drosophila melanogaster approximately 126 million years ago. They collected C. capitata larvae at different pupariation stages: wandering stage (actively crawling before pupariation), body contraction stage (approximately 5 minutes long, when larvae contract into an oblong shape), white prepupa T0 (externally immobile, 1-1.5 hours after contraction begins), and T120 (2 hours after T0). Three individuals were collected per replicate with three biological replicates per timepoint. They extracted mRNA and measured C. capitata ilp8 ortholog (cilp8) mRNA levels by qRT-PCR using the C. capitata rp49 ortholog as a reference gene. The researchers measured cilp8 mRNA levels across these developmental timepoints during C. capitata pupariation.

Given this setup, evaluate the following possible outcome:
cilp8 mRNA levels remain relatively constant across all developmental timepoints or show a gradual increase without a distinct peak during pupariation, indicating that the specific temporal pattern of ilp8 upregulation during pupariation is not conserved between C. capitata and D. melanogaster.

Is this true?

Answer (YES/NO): NO